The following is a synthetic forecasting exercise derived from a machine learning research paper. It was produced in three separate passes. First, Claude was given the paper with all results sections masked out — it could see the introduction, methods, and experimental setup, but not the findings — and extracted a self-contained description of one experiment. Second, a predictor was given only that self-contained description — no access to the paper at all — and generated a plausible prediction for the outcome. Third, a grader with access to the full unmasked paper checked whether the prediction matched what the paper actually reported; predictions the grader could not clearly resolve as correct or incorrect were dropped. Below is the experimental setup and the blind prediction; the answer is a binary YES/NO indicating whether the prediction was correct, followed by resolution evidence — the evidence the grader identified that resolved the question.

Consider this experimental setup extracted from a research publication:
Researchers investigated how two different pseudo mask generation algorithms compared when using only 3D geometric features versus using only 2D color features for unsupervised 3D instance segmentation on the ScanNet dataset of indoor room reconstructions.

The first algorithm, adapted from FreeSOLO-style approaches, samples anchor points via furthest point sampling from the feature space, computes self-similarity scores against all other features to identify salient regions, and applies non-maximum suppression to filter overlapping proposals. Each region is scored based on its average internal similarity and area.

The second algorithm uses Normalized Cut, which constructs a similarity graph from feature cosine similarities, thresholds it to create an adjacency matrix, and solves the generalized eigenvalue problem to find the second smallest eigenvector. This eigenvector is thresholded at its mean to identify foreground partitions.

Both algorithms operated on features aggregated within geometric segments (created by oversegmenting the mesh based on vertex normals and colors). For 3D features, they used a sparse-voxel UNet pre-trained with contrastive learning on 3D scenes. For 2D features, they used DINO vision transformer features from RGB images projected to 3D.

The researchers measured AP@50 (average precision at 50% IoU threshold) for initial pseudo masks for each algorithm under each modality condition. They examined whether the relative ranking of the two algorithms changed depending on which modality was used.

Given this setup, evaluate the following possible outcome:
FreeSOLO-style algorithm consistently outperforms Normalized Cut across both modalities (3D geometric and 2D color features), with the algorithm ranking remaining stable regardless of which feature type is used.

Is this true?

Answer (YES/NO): NO